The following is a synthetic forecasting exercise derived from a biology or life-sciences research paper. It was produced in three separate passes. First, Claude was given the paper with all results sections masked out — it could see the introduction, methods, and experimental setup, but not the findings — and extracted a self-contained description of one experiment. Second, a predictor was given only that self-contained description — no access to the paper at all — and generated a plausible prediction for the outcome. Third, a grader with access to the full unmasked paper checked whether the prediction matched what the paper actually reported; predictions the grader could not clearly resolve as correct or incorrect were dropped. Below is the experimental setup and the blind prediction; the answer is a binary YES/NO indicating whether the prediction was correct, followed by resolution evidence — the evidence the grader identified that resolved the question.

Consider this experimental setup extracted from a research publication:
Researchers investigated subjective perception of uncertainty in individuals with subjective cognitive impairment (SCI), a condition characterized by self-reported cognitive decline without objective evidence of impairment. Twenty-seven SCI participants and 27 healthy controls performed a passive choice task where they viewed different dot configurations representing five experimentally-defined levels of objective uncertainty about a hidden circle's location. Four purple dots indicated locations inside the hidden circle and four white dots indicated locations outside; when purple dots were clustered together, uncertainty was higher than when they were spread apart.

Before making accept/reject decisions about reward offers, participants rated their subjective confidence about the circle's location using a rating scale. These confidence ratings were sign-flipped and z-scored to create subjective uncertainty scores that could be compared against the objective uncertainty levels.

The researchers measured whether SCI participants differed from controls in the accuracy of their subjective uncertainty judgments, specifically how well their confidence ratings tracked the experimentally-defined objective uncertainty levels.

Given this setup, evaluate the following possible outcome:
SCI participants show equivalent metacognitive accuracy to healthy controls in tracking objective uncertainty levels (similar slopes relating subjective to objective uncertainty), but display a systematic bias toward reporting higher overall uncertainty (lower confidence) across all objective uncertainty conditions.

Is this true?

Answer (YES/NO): NO